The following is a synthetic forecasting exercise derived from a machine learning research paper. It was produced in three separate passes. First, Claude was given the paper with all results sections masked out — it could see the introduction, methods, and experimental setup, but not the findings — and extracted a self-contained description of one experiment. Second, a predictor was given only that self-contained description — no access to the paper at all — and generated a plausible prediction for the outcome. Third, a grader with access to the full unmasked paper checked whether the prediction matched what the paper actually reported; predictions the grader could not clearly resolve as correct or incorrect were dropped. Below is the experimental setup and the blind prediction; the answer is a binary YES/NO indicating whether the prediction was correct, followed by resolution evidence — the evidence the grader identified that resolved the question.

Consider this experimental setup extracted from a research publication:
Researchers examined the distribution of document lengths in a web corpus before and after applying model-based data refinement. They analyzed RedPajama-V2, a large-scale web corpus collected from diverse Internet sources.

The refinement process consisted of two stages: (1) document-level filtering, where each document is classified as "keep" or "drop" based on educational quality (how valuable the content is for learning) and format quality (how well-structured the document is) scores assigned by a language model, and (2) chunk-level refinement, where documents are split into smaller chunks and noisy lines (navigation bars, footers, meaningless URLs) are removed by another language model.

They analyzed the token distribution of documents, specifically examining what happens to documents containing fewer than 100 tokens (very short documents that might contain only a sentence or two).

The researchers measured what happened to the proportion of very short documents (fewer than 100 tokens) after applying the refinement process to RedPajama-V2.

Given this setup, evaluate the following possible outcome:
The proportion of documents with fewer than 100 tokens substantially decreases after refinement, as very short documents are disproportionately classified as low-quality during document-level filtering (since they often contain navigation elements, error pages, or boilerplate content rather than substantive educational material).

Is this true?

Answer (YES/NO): YES